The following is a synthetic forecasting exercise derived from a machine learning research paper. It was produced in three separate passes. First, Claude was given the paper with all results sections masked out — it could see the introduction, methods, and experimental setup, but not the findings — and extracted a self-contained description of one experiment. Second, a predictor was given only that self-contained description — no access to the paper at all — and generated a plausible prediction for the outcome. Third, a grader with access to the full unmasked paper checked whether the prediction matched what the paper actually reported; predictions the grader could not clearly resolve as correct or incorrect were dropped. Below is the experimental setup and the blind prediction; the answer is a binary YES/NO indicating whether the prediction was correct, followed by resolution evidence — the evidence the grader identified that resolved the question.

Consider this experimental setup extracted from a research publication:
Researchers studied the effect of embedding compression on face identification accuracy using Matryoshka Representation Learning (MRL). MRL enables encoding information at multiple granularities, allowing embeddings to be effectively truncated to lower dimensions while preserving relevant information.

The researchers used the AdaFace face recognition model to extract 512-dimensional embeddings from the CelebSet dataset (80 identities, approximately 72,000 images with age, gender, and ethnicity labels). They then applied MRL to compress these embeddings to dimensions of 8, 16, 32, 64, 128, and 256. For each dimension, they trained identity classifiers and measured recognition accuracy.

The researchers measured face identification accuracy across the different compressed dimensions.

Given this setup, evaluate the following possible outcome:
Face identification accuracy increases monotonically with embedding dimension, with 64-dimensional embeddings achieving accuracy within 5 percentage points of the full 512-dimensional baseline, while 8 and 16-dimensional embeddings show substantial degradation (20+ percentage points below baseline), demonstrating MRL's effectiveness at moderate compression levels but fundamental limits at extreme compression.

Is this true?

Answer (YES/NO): NO